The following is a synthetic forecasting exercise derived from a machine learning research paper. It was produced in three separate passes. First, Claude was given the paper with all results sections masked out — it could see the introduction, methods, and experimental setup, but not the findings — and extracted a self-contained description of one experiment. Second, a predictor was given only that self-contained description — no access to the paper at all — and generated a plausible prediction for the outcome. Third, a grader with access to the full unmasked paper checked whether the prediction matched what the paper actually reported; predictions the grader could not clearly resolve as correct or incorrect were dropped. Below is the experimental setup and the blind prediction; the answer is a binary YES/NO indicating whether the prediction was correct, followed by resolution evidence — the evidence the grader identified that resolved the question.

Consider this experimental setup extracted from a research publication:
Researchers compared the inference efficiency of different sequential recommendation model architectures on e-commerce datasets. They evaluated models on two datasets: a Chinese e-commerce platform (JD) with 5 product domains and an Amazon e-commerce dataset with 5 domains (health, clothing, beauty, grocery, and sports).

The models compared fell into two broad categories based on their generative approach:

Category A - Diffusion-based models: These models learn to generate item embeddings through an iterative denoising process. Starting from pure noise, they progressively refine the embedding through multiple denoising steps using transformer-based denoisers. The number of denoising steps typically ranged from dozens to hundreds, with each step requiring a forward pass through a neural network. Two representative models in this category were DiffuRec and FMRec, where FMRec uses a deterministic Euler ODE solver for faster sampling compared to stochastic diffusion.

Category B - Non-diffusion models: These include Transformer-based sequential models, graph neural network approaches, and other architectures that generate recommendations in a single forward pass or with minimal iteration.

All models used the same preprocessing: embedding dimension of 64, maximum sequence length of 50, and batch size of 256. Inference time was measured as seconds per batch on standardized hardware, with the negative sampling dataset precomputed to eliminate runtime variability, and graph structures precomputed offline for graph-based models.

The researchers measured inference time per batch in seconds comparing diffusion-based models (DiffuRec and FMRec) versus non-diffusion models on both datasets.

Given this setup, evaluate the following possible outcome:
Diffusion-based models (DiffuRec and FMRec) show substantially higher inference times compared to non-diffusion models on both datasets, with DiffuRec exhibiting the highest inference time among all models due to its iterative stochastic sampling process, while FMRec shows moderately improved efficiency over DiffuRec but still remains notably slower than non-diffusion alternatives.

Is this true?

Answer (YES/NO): YES